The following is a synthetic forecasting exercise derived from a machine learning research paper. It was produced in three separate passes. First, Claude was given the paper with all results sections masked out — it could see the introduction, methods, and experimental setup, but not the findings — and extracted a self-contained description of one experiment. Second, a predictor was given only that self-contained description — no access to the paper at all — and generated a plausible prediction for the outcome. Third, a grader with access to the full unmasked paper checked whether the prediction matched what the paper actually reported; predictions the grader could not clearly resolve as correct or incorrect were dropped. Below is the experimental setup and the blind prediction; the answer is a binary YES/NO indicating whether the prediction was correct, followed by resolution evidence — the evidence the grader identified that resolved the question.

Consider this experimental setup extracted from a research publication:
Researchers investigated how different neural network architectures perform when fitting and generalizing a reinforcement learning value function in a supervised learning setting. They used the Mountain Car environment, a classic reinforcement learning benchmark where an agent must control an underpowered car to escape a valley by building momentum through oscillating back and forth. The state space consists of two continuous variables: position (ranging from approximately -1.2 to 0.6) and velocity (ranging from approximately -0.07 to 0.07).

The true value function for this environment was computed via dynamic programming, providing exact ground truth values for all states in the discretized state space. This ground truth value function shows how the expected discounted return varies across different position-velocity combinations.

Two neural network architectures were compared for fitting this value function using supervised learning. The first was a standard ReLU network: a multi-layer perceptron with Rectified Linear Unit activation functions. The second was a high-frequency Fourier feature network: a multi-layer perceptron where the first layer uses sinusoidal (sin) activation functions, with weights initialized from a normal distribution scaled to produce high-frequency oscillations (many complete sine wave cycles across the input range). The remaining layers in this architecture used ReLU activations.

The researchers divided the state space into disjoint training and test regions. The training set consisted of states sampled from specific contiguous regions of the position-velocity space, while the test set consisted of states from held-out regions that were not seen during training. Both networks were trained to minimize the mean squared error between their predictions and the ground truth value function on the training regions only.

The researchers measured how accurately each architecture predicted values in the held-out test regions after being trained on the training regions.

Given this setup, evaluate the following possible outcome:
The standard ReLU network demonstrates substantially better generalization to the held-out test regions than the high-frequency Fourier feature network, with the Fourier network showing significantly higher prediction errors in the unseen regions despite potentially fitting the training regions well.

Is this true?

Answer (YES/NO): YES